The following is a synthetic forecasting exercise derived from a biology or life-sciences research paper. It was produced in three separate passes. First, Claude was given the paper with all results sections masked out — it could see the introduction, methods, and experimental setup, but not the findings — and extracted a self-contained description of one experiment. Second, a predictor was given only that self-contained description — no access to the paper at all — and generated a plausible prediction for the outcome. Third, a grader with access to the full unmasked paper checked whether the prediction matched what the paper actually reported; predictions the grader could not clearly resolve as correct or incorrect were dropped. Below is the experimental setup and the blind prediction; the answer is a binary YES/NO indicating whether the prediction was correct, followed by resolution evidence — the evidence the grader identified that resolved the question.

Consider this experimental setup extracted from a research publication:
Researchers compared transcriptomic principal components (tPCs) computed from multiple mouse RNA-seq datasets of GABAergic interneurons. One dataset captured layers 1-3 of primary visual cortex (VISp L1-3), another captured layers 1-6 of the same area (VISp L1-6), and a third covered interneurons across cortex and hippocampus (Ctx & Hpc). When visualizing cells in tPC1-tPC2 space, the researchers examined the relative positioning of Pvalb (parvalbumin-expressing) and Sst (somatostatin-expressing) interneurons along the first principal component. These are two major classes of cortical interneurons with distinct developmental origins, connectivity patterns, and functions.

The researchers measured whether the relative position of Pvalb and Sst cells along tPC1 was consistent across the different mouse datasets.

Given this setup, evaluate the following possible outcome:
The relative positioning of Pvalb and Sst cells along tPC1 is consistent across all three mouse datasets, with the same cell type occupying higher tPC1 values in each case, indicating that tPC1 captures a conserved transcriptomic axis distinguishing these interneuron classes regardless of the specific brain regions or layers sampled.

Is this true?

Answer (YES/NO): NO